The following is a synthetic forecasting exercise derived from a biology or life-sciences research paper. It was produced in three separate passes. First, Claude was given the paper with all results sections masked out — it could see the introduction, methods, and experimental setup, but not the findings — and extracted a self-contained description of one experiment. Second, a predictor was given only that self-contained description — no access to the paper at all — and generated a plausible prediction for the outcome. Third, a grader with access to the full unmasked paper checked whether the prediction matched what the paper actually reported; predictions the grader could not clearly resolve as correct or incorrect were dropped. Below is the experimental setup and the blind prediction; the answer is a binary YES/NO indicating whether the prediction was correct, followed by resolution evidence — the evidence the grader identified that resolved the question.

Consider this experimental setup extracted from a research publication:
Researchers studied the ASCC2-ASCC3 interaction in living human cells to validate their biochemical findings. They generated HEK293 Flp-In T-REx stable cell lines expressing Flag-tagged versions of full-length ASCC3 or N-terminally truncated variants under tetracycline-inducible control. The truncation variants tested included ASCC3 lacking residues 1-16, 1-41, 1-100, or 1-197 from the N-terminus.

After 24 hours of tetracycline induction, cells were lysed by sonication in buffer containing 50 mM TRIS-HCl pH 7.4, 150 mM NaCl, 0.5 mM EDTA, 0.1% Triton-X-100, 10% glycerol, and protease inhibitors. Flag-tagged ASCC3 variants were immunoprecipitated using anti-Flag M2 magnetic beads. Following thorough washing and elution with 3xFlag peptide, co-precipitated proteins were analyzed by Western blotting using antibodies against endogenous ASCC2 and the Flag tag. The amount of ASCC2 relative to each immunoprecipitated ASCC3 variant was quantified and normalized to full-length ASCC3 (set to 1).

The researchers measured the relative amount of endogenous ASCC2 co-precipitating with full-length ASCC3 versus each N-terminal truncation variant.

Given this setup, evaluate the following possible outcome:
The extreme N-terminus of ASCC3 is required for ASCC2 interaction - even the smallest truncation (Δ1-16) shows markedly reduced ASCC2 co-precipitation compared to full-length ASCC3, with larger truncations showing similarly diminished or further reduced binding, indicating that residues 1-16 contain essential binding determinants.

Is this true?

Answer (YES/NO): NO